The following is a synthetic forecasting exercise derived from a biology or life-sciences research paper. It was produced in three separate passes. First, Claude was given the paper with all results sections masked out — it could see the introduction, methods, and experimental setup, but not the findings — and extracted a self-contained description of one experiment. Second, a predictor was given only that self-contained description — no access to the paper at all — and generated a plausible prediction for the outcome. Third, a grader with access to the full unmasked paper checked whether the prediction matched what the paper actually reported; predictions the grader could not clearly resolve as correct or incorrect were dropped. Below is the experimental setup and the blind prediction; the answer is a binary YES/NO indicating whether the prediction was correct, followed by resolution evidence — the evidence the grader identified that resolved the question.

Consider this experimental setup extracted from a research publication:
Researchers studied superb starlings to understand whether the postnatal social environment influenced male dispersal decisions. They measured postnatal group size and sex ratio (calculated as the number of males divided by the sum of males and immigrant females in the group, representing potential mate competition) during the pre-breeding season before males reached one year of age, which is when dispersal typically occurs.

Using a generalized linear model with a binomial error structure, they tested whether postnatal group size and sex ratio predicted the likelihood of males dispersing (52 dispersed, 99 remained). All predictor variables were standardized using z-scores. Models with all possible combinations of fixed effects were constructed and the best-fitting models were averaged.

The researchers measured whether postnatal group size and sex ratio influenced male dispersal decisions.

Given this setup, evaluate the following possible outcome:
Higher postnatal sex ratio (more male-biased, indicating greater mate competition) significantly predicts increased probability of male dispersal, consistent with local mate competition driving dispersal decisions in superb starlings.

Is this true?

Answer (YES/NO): NO